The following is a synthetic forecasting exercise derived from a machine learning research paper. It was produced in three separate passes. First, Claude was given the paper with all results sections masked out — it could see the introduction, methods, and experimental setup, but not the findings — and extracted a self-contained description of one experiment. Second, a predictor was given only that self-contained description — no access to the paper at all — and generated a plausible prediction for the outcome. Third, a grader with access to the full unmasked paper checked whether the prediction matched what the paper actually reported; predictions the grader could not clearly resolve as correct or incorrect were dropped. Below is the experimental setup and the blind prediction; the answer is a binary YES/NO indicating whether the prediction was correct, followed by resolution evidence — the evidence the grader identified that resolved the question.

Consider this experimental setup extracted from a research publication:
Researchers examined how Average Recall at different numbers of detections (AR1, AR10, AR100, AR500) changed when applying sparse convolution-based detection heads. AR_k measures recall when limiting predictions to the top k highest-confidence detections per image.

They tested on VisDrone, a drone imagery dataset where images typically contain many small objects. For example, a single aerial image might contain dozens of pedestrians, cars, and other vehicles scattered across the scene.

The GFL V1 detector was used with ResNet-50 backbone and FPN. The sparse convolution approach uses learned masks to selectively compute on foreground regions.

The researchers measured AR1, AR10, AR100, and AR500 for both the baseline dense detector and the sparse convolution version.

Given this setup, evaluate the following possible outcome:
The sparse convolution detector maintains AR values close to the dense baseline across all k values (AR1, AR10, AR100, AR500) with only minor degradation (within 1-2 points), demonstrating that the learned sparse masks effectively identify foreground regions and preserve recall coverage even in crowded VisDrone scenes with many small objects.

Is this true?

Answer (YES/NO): NO